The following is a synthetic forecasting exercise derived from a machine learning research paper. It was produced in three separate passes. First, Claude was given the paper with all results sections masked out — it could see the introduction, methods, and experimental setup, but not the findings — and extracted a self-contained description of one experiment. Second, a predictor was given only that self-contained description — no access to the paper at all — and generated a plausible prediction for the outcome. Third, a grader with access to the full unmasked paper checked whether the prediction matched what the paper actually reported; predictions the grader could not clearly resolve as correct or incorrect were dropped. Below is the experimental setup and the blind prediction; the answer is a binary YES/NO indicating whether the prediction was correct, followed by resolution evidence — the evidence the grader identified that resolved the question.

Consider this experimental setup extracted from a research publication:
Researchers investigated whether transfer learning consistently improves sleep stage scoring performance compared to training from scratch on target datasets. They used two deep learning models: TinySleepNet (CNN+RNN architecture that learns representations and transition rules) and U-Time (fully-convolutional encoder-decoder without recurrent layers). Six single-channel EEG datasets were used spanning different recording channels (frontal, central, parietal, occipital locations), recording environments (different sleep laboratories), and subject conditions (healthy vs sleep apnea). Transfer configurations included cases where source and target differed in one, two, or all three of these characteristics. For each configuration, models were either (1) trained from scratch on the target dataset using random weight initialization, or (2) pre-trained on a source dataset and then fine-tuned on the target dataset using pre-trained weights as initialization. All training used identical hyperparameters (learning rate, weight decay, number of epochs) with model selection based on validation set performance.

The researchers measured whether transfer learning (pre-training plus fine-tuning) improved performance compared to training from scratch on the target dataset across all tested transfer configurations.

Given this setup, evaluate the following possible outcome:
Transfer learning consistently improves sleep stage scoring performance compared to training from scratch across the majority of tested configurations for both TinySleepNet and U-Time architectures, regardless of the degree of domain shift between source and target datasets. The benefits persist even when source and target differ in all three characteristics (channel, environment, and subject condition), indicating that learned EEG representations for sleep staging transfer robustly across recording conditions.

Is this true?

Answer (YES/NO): YES